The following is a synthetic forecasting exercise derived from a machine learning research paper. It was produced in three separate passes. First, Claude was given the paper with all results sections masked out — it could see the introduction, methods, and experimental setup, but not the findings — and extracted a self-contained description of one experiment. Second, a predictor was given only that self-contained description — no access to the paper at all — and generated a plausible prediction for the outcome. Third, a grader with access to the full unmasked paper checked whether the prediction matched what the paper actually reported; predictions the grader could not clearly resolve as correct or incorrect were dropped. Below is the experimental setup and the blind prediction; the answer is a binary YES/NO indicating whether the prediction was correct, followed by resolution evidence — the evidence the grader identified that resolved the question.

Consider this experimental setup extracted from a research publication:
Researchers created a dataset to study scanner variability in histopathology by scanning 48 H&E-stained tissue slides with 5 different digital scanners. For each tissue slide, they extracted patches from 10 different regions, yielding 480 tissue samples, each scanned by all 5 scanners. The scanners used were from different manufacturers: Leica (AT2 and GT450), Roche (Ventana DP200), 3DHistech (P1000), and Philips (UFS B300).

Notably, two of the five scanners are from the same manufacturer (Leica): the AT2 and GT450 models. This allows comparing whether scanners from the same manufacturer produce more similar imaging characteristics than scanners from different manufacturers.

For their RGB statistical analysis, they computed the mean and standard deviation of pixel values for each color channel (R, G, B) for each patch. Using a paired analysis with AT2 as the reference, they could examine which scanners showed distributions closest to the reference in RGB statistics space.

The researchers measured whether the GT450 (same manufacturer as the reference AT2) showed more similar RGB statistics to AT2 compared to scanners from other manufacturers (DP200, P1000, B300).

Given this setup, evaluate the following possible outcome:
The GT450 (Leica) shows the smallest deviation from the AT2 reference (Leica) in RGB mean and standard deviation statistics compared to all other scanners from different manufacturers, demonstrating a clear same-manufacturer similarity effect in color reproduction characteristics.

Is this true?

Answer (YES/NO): YES